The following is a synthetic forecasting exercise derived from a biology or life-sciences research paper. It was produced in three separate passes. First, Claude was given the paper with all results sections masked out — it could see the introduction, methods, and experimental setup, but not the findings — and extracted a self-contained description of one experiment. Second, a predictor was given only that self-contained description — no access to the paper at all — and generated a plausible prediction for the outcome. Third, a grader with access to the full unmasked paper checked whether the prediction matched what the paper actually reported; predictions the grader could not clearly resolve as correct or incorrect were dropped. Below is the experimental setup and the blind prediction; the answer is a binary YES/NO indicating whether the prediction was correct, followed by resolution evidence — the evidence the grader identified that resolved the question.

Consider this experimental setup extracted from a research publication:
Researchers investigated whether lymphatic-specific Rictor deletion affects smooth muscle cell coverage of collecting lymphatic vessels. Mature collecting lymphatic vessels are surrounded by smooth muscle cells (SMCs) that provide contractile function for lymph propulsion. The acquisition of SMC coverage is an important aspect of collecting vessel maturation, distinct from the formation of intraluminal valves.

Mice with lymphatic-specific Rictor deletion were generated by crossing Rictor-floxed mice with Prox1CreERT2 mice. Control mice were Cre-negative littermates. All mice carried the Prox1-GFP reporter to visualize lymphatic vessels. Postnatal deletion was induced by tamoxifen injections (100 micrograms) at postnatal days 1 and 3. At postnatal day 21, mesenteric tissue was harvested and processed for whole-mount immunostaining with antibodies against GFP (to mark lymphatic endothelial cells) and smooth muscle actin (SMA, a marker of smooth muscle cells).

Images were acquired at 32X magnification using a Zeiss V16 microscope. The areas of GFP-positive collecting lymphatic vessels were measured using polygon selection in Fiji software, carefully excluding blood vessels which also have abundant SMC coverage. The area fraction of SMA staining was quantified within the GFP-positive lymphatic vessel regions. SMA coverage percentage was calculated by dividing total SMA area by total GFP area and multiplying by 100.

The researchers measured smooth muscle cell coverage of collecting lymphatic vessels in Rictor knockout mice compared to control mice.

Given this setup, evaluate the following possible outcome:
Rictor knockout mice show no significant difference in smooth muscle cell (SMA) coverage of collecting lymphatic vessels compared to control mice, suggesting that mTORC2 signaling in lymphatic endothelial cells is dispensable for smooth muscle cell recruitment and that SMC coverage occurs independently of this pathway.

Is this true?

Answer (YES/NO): YES